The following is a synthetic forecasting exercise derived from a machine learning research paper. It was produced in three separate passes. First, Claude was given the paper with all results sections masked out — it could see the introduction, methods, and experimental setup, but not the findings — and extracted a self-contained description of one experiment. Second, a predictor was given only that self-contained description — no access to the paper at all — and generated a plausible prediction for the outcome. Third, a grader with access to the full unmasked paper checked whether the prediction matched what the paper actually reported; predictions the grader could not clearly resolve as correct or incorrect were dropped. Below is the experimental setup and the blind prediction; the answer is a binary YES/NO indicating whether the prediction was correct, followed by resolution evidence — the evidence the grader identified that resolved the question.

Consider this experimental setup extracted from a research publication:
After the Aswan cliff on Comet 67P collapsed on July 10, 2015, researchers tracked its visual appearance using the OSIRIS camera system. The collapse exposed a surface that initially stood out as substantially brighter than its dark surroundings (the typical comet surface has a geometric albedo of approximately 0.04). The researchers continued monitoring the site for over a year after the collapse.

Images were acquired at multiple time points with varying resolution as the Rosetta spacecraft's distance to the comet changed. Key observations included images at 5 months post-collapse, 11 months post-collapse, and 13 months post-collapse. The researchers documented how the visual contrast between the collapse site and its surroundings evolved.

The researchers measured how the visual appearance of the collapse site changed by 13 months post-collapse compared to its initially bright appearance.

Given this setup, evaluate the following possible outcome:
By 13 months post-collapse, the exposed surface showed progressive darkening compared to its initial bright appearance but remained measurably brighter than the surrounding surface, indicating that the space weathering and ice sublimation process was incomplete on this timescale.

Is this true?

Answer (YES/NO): YES